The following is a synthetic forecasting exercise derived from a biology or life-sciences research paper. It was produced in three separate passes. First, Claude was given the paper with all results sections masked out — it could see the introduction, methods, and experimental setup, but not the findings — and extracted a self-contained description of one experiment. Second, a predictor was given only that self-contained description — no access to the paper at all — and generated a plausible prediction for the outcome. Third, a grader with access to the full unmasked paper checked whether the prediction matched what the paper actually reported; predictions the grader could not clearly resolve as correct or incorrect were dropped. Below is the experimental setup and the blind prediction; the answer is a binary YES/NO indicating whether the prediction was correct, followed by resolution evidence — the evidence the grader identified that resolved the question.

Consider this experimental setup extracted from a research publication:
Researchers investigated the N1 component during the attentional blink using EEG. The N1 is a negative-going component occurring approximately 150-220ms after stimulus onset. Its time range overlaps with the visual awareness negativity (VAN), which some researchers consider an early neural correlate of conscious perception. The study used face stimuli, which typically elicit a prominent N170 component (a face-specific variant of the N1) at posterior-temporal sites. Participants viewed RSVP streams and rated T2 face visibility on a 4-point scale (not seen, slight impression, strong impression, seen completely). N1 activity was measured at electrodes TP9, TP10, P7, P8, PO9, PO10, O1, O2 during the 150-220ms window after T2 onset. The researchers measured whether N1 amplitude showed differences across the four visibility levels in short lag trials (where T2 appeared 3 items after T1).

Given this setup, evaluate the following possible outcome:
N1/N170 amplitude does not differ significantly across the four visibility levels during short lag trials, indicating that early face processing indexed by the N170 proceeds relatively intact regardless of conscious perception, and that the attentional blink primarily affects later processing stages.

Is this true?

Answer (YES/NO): NO